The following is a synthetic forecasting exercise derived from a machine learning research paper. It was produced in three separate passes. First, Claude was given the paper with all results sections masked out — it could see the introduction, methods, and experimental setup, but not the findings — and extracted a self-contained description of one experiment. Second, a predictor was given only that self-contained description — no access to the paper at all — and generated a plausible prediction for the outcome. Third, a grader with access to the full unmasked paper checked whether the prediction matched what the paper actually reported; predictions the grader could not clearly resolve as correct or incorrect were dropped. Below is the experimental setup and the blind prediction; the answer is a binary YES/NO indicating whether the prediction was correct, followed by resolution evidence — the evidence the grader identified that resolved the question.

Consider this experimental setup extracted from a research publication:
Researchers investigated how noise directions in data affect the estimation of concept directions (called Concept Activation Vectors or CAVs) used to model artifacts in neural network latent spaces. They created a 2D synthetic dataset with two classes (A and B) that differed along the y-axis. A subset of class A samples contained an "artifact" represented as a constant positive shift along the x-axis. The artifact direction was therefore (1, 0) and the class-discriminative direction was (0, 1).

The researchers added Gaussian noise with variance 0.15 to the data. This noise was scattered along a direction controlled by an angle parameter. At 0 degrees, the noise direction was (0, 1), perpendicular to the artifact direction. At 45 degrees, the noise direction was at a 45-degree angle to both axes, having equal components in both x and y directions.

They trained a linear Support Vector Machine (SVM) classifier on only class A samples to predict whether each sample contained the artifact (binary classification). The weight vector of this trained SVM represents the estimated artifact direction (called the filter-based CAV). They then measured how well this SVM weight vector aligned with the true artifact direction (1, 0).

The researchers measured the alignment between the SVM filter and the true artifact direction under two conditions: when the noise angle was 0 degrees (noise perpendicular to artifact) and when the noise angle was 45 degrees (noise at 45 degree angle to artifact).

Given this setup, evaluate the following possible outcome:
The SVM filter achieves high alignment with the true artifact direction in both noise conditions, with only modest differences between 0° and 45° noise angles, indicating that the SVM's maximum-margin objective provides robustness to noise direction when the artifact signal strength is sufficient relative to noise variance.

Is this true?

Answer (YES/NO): NO